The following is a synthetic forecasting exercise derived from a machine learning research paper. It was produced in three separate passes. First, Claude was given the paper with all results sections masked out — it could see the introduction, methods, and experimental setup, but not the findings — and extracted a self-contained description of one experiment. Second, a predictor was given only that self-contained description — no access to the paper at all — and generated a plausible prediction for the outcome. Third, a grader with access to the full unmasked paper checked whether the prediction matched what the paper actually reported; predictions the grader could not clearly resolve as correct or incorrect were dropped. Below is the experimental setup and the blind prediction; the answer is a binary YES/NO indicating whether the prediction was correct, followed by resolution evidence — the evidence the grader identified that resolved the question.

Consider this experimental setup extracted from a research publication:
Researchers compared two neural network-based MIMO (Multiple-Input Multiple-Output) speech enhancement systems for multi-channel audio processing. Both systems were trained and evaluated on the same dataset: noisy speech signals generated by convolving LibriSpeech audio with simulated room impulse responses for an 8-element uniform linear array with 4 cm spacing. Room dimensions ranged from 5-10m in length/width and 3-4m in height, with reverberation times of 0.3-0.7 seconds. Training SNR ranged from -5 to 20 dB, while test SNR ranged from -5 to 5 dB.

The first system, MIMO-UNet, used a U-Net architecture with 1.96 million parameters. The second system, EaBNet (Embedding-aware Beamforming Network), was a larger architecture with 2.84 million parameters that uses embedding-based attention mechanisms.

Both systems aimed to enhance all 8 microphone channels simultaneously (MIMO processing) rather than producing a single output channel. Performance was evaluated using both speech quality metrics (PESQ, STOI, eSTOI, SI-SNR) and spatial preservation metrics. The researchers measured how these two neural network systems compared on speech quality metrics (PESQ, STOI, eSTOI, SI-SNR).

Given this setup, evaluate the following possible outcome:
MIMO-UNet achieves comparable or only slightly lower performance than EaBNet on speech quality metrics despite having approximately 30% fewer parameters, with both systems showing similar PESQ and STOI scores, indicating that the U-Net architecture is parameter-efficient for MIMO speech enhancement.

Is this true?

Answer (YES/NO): NO